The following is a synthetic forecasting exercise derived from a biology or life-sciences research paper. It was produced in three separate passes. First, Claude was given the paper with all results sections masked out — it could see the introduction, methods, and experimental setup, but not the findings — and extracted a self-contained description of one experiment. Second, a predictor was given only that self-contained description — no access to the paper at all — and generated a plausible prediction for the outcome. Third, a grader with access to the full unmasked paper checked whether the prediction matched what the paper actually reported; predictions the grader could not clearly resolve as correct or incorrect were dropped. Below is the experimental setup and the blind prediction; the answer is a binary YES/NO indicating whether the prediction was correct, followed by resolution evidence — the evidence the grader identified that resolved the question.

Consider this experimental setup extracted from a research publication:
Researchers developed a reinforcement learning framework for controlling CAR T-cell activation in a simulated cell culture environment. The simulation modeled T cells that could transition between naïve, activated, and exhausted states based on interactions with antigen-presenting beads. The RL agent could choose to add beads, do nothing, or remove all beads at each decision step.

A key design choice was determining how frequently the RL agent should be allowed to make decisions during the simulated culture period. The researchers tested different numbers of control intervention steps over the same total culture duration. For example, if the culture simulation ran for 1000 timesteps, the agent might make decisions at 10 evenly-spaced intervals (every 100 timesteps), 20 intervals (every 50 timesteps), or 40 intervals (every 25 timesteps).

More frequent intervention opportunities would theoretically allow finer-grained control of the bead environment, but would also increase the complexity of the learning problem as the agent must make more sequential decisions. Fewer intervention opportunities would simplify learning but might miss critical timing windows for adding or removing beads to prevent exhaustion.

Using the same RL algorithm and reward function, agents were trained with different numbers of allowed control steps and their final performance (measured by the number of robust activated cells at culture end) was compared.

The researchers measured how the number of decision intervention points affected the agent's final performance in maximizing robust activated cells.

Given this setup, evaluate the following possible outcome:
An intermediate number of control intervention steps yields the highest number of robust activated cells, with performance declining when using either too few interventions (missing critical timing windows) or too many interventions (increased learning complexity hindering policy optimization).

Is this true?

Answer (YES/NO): YES